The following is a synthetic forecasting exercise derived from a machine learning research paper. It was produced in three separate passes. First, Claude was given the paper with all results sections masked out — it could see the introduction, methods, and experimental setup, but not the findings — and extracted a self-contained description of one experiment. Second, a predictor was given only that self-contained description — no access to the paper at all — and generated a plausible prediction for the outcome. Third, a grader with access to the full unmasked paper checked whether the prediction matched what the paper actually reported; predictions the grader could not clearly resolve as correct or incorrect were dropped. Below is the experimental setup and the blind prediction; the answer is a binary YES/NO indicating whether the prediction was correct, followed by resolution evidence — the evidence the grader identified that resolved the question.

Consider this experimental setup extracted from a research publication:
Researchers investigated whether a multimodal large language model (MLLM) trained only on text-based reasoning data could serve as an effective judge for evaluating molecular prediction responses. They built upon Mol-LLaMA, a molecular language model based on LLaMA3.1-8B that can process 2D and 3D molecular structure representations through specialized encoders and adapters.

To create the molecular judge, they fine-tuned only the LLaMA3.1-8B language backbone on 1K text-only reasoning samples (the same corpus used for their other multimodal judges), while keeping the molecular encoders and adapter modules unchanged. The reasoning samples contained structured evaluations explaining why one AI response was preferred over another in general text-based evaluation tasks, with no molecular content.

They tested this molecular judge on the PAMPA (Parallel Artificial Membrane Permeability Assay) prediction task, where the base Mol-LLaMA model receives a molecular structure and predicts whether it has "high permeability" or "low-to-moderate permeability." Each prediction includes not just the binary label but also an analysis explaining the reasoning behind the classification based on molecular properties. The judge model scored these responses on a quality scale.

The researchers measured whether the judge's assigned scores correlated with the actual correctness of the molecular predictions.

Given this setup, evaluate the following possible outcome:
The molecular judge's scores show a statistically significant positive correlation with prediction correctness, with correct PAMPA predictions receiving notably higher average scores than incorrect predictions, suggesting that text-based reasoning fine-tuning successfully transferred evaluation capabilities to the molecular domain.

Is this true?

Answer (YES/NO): YES